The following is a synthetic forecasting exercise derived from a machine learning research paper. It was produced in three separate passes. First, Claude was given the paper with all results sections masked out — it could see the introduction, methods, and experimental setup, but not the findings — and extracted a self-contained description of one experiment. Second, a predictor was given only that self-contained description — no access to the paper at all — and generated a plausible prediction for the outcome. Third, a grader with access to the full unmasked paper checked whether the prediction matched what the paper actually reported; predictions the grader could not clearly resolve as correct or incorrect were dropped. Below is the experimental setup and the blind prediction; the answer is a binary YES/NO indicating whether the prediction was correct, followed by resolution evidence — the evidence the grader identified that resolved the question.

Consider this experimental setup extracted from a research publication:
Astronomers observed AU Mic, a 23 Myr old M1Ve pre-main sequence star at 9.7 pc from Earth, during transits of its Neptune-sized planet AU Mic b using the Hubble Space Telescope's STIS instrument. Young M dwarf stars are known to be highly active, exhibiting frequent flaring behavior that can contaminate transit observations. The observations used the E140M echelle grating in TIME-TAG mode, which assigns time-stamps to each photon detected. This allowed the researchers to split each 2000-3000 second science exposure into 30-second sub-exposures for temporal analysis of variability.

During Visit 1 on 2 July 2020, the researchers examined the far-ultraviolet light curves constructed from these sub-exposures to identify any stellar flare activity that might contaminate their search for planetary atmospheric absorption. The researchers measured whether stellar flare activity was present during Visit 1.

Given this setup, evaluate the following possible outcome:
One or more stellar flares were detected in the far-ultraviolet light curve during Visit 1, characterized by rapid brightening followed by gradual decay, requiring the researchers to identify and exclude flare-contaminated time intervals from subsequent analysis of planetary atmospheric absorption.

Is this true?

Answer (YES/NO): YES